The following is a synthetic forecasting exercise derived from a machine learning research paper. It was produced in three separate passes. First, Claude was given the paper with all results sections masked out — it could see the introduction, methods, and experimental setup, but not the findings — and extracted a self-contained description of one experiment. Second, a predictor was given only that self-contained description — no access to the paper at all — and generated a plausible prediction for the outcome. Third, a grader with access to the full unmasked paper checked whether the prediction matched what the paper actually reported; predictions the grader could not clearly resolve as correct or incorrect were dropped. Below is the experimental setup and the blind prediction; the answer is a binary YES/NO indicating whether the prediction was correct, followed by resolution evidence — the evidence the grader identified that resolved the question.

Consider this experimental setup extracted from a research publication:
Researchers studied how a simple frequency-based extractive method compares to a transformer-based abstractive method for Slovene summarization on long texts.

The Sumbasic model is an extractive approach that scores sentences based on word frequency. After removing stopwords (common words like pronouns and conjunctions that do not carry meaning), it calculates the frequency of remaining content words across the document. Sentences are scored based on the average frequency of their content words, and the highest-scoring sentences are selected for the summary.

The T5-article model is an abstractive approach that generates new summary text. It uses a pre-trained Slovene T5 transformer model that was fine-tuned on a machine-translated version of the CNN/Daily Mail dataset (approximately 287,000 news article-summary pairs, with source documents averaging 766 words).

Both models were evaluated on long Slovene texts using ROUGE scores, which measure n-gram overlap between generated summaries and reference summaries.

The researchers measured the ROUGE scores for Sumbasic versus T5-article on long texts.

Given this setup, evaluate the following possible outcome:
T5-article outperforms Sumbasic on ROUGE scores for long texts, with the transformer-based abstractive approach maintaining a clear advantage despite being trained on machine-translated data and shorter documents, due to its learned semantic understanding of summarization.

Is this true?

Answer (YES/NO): NO